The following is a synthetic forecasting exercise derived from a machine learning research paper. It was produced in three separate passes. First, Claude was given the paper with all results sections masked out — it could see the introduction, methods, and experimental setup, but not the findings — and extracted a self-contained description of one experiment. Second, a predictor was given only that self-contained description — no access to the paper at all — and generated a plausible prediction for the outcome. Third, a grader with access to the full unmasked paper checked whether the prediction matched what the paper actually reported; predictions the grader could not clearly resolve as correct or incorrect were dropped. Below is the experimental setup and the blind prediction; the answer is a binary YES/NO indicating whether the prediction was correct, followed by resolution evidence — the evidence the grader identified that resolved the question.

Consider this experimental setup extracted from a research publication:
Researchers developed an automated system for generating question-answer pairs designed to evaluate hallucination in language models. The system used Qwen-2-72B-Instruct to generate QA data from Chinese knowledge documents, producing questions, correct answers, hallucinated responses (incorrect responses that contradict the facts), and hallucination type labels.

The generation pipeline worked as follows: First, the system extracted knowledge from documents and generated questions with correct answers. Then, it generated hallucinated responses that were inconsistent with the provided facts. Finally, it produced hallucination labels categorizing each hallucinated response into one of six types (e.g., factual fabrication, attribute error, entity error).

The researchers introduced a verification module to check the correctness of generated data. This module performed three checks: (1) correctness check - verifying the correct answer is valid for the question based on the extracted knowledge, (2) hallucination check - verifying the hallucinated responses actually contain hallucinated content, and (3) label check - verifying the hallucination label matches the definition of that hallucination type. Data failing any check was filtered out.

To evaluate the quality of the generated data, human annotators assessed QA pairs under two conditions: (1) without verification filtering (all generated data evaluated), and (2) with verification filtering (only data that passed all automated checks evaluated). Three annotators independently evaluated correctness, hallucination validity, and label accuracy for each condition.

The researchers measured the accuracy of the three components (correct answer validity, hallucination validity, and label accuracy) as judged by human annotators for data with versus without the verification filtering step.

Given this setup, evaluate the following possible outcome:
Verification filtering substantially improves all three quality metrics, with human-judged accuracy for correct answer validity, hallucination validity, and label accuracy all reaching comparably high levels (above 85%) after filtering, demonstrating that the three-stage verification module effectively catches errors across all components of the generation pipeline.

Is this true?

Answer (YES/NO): NO